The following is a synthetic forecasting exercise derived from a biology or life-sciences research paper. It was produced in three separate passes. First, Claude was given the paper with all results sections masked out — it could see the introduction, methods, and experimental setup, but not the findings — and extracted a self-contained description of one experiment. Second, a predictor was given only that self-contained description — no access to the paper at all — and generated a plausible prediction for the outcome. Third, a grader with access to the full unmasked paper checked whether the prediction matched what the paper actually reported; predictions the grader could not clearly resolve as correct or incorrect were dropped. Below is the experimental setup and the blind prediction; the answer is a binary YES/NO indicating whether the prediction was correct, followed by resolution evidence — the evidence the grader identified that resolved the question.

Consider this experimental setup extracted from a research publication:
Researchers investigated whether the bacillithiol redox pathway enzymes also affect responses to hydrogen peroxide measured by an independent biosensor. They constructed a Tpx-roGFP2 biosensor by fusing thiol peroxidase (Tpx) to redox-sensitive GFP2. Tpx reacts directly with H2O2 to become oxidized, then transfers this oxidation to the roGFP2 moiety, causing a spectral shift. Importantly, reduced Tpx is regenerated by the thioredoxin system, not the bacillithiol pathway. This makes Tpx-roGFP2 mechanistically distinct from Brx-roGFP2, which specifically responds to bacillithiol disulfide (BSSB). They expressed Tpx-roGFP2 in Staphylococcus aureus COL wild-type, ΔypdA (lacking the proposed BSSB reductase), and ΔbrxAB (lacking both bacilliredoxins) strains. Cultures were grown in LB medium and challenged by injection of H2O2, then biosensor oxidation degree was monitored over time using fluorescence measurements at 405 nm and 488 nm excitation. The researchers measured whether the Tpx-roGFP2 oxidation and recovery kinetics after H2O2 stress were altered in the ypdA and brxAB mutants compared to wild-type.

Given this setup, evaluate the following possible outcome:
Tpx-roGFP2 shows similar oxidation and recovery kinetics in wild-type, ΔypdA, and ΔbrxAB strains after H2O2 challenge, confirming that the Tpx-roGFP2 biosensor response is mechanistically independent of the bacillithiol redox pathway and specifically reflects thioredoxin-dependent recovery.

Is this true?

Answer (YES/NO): NO